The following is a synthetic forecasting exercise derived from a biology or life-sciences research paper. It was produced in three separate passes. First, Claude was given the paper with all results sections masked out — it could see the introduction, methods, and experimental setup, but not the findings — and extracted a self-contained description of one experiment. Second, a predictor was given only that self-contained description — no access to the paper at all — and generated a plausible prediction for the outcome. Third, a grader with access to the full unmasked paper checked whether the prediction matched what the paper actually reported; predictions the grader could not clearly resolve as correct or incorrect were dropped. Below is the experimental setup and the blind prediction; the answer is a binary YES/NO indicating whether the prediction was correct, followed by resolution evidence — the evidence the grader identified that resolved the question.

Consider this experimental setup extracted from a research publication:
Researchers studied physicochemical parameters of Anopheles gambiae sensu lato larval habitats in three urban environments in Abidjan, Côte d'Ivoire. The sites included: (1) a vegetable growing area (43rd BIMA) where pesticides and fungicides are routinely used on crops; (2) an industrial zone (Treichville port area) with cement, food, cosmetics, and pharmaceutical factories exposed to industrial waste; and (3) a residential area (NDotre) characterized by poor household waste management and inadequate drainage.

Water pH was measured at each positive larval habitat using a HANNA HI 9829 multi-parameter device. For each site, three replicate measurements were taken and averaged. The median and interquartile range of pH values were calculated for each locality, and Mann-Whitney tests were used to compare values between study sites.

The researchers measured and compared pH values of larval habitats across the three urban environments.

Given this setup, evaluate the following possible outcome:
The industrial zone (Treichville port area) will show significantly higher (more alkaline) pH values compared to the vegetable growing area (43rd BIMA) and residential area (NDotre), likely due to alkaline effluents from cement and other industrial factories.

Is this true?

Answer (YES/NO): NO